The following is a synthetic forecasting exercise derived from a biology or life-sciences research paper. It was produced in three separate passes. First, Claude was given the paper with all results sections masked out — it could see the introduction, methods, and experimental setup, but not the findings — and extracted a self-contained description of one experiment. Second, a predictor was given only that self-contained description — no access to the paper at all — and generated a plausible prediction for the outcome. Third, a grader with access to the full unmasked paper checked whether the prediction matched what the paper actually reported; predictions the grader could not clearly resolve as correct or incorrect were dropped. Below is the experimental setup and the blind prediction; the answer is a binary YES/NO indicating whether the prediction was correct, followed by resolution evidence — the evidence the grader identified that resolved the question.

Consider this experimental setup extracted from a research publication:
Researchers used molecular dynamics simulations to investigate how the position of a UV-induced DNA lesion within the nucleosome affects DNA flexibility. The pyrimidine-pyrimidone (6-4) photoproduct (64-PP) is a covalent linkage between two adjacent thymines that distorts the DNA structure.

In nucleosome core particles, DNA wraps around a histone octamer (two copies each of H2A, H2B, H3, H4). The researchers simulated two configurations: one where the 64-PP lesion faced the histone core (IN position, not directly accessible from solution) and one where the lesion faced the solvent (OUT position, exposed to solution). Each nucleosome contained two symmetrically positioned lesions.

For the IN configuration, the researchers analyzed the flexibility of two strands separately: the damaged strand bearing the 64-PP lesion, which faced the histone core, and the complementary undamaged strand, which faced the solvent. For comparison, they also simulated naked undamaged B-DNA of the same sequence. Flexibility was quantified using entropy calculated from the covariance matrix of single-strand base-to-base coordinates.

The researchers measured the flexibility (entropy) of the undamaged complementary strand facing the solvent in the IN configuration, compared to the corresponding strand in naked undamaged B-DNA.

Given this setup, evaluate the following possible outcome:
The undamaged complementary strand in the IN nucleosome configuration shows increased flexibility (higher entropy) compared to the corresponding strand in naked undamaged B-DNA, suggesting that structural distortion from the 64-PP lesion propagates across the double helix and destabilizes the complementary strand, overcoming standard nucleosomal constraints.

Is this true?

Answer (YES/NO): YES